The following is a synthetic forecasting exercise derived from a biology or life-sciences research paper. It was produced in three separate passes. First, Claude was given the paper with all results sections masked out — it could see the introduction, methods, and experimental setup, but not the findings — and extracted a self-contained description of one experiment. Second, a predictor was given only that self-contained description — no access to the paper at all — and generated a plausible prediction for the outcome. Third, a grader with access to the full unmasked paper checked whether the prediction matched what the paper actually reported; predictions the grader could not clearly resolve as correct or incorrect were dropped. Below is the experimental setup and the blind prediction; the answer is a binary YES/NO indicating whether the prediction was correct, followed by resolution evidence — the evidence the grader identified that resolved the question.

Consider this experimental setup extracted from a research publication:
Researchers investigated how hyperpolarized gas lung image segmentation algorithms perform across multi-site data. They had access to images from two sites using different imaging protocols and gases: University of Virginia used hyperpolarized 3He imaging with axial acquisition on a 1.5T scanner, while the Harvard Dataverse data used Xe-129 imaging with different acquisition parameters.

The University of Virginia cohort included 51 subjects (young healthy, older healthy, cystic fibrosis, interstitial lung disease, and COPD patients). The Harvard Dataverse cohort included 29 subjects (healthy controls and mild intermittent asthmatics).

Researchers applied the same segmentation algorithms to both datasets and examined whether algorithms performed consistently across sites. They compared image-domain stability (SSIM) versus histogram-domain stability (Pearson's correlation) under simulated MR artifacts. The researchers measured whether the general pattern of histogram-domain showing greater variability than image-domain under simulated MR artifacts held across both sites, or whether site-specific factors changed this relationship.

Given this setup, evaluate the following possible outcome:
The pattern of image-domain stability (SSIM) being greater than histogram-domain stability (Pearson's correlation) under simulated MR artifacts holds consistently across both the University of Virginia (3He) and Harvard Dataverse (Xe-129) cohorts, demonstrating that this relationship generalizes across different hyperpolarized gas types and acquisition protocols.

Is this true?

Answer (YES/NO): YES